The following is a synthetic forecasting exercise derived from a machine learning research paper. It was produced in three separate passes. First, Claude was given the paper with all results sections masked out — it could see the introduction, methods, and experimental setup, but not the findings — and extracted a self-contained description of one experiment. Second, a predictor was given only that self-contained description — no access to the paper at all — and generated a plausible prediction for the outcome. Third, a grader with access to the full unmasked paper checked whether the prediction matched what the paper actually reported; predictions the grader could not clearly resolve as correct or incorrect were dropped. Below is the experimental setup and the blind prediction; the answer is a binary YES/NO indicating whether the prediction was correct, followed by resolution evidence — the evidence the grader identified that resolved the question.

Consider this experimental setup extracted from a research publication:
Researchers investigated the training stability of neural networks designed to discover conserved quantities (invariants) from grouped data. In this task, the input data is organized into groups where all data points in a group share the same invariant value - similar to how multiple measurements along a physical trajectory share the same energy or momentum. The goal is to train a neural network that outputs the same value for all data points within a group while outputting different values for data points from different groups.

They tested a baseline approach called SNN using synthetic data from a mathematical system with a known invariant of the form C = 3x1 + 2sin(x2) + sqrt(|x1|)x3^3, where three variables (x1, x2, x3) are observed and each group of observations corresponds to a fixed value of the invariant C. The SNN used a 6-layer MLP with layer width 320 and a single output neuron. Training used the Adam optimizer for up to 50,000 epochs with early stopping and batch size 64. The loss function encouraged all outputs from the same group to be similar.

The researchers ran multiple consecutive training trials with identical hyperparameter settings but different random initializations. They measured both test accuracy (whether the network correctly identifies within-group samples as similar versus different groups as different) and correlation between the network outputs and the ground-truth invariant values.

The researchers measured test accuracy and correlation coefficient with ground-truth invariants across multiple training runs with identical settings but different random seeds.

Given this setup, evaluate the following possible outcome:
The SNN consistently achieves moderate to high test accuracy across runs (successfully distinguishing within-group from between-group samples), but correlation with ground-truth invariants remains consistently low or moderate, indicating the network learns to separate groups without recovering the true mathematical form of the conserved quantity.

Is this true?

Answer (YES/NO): NO